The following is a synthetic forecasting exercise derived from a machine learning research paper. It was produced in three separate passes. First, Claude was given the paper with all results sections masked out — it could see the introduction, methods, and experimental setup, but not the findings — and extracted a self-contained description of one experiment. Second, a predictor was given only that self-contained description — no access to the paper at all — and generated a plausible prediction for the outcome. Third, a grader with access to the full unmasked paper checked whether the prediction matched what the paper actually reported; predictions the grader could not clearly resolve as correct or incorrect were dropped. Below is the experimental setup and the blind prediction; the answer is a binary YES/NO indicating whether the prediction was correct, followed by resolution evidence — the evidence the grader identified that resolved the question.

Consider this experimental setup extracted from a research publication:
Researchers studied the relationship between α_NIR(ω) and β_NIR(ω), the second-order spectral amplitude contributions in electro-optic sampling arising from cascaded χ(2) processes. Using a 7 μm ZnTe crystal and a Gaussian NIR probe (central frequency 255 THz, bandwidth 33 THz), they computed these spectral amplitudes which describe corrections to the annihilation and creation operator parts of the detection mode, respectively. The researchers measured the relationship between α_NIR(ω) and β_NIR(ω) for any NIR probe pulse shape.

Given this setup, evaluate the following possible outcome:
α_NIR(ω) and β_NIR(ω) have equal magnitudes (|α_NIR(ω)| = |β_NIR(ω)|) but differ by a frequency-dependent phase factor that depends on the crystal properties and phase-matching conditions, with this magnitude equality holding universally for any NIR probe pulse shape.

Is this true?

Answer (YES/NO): NO